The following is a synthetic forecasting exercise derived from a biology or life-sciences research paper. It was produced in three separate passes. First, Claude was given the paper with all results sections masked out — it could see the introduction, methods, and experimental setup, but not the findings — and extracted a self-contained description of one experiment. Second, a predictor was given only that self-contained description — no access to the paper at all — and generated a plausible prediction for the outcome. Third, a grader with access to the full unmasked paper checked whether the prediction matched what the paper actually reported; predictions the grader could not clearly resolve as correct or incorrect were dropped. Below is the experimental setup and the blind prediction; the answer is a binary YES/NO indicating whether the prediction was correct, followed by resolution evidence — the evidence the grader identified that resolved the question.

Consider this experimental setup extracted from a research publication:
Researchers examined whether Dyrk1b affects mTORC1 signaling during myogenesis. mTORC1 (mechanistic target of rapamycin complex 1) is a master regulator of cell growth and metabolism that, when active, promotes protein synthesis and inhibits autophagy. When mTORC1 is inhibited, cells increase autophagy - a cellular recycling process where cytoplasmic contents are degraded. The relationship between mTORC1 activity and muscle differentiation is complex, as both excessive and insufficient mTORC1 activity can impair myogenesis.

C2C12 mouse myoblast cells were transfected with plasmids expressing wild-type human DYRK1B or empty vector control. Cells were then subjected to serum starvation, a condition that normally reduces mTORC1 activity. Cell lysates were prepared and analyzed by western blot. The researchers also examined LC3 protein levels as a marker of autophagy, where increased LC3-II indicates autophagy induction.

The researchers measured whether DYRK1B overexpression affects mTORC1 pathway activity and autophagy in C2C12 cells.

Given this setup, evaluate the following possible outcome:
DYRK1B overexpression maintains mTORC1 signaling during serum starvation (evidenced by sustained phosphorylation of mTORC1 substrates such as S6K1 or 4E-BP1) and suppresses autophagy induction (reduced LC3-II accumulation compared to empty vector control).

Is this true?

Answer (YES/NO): NO